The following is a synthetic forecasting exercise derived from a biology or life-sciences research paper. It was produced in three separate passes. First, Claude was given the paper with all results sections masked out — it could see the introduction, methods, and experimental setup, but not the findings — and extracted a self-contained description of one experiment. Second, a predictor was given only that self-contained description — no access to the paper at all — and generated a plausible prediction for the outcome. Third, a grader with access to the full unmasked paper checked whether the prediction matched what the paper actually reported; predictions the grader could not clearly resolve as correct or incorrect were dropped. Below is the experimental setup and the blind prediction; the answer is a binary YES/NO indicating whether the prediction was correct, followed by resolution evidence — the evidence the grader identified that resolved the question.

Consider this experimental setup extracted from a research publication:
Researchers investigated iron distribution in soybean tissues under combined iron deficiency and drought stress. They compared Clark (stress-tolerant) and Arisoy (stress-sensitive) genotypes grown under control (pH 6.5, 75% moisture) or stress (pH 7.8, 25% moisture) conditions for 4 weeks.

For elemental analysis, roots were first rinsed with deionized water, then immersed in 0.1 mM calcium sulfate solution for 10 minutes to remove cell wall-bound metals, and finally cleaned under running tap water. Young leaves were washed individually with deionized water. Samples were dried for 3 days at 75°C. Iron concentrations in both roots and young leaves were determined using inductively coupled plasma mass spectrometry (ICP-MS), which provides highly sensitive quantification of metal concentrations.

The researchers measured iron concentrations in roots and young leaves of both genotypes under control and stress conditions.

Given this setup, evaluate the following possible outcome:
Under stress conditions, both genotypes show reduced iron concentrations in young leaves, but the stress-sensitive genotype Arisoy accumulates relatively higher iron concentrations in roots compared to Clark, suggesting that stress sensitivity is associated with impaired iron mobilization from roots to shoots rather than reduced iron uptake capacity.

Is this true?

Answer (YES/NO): NO